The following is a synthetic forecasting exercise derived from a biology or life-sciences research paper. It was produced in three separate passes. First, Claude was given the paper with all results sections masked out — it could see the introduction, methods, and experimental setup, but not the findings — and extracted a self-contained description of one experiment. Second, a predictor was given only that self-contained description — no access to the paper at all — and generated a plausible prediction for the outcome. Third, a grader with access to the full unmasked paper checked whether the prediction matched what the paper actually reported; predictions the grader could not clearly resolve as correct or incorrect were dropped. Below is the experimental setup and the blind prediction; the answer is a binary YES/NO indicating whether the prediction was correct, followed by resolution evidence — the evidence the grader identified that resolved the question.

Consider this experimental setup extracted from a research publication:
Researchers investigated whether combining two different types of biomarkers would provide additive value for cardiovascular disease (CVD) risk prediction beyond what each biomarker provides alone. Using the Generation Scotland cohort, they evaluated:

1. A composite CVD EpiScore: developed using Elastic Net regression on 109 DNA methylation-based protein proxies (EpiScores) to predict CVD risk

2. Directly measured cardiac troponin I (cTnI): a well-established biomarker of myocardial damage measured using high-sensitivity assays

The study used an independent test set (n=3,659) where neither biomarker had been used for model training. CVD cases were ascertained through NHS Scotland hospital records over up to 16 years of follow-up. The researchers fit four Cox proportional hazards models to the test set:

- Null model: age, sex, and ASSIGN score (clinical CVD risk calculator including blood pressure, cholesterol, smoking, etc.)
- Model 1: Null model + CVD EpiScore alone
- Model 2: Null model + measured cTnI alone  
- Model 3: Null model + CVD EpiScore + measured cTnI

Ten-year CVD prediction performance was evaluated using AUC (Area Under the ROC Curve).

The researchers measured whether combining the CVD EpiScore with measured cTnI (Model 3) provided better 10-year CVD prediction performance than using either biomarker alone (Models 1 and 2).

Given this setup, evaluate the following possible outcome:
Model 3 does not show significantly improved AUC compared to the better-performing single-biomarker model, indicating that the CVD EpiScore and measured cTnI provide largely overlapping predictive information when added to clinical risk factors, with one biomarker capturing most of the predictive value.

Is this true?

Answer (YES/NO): NO